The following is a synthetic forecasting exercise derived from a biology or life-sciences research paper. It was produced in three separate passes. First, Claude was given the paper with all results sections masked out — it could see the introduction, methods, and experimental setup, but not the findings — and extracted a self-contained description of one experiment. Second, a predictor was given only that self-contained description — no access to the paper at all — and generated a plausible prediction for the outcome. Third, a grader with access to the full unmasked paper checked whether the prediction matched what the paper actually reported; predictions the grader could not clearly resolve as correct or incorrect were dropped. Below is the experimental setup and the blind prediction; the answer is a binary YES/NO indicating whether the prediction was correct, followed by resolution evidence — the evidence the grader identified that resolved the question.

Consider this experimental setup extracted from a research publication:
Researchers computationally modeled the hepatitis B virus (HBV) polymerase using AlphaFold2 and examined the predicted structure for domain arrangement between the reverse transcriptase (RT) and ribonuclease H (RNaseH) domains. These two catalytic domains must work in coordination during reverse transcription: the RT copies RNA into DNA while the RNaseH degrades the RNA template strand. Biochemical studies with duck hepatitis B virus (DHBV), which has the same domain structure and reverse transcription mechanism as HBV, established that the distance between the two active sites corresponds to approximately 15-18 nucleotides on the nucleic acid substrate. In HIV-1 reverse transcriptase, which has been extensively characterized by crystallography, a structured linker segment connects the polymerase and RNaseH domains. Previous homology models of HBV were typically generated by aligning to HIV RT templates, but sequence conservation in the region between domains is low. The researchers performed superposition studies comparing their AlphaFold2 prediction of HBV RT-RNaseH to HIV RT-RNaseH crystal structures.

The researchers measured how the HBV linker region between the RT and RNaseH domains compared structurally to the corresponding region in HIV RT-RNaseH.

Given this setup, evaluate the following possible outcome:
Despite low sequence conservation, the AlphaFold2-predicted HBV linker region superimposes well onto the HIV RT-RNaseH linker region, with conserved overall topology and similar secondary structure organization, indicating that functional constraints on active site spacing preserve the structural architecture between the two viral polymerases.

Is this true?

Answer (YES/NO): NO